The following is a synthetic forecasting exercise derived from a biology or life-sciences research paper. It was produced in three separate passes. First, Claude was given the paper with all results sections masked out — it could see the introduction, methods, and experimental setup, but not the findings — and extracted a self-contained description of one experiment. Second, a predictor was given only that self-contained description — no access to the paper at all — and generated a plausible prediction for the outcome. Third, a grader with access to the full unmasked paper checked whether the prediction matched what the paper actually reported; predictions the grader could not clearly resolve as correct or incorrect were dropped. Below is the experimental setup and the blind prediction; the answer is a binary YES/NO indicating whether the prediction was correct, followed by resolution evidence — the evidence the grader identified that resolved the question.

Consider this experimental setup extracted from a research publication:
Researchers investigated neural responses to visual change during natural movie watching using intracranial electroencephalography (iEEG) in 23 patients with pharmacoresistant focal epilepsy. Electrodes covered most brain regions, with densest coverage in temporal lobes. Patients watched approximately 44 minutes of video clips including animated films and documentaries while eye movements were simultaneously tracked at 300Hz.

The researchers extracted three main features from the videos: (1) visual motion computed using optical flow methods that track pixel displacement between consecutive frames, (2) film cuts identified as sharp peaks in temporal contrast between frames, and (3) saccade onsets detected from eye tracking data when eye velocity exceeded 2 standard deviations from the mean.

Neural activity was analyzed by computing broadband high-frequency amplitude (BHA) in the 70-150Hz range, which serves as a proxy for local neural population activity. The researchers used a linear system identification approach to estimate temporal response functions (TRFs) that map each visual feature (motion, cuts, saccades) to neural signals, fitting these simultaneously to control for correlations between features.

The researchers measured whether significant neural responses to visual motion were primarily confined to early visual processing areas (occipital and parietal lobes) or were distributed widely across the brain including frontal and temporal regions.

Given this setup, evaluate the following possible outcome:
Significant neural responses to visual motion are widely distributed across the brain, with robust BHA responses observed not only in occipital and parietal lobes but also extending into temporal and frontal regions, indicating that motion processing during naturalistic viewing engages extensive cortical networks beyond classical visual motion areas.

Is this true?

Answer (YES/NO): NO